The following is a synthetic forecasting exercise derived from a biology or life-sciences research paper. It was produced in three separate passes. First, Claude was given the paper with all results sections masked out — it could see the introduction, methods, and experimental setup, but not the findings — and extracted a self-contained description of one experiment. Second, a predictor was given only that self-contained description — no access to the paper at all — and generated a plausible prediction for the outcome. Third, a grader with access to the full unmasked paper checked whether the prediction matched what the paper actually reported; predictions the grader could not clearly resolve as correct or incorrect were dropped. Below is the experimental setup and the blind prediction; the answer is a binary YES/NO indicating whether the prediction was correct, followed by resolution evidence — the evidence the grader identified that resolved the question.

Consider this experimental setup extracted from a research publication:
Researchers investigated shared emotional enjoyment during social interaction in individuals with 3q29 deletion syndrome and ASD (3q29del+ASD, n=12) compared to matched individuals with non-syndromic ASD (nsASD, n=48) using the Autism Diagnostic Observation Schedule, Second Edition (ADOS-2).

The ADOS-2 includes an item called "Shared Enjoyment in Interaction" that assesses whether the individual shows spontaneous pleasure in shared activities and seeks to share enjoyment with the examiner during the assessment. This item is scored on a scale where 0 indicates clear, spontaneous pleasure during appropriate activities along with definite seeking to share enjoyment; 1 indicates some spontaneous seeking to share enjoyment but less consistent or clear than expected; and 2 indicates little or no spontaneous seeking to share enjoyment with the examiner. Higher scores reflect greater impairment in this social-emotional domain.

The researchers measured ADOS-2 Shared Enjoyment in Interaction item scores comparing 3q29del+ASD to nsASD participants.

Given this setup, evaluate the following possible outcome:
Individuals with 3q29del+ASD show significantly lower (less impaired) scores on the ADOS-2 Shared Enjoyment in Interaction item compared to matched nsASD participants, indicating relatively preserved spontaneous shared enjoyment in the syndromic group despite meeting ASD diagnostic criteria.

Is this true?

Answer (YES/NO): NO